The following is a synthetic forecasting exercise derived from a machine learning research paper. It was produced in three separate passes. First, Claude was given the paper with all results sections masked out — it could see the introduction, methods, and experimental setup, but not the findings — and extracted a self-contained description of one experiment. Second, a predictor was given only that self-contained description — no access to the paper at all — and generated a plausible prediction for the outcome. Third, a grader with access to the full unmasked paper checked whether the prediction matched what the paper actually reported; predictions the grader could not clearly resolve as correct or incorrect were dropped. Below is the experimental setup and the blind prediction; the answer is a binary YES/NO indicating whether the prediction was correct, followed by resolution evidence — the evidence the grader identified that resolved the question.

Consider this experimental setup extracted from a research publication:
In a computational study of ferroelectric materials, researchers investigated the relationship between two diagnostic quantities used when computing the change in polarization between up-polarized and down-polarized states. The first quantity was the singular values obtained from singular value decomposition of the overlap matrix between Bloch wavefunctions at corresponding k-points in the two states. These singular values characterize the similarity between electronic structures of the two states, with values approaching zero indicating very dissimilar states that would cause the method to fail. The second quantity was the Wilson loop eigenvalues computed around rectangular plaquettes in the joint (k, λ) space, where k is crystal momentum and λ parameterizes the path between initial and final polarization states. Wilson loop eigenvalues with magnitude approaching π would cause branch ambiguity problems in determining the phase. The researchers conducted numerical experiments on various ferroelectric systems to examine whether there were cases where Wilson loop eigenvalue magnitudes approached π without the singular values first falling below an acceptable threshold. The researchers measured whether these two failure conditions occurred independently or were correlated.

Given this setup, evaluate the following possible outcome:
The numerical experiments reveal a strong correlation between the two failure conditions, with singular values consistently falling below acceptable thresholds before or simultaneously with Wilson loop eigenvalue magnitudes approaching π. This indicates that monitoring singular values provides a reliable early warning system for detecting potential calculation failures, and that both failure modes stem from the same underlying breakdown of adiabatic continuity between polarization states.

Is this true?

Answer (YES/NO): YES